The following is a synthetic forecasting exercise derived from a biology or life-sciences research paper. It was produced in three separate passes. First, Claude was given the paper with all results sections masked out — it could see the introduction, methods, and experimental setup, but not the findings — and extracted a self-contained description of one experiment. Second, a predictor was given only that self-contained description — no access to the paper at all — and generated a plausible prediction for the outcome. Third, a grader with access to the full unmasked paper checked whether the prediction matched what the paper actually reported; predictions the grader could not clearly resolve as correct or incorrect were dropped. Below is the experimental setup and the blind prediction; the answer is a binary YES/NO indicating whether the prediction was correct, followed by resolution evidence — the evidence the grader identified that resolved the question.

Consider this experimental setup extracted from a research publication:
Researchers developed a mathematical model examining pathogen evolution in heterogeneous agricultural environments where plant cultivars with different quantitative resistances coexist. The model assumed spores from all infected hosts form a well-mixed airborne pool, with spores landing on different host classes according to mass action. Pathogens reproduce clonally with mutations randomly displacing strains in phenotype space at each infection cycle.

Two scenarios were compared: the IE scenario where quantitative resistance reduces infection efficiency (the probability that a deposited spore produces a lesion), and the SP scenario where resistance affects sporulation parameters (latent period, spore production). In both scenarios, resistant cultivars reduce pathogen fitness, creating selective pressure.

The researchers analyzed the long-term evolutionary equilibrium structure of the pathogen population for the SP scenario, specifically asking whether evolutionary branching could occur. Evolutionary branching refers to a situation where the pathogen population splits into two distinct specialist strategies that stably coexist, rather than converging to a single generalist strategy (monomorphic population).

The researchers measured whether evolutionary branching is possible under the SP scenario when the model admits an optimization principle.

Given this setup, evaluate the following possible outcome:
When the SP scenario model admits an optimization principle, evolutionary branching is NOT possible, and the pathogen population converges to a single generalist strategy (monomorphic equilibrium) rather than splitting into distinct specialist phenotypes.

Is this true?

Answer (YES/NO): NO